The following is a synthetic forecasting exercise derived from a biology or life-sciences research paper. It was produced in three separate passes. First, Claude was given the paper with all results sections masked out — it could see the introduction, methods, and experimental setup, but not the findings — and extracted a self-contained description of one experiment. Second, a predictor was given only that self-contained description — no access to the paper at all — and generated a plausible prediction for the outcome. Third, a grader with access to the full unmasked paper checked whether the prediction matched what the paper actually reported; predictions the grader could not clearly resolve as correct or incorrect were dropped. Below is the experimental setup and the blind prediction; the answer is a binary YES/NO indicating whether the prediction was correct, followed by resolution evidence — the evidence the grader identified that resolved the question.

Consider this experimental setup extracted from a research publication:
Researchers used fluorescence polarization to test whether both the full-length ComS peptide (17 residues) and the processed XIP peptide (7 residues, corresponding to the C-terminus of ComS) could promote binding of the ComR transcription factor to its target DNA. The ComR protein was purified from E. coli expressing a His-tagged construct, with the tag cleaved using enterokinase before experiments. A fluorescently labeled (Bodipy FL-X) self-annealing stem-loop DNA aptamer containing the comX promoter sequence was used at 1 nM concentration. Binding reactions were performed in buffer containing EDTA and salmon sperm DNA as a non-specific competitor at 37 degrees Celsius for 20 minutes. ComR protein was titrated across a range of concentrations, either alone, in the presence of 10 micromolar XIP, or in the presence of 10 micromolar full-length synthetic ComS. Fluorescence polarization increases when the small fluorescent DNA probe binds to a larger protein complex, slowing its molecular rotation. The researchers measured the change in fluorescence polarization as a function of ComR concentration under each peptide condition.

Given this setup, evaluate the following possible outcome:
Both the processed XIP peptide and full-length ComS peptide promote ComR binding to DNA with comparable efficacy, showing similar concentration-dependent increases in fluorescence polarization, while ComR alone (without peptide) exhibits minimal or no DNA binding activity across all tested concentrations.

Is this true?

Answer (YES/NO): NO